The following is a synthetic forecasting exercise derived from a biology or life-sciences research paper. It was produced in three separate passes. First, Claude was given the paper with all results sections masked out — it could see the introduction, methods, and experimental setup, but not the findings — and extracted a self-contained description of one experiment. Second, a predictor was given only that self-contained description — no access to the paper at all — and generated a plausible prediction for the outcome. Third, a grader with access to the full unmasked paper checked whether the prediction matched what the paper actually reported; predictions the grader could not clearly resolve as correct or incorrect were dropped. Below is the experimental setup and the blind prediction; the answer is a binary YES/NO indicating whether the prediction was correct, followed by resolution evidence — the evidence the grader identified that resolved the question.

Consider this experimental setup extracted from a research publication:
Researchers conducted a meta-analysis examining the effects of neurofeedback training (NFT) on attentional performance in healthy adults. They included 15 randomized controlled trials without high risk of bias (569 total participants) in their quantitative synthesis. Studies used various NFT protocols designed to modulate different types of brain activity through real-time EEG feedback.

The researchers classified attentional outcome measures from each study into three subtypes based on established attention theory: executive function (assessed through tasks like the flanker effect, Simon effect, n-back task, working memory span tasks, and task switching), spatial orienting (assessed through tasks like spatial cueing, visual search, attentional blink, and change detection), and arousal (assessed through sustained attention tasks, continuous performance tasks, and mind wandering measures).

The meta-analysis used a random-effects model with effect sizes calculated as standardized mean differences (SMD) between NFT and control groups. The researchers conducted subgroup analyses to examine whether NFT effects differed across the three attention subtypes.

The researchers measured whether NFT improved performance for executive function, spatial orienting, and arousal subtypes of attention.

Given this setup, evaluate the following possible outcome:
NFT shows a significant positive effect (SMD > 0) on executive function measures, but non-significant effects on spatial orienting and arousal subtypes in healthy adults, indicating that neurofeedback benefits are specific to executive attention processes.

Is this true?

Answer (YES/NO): NO